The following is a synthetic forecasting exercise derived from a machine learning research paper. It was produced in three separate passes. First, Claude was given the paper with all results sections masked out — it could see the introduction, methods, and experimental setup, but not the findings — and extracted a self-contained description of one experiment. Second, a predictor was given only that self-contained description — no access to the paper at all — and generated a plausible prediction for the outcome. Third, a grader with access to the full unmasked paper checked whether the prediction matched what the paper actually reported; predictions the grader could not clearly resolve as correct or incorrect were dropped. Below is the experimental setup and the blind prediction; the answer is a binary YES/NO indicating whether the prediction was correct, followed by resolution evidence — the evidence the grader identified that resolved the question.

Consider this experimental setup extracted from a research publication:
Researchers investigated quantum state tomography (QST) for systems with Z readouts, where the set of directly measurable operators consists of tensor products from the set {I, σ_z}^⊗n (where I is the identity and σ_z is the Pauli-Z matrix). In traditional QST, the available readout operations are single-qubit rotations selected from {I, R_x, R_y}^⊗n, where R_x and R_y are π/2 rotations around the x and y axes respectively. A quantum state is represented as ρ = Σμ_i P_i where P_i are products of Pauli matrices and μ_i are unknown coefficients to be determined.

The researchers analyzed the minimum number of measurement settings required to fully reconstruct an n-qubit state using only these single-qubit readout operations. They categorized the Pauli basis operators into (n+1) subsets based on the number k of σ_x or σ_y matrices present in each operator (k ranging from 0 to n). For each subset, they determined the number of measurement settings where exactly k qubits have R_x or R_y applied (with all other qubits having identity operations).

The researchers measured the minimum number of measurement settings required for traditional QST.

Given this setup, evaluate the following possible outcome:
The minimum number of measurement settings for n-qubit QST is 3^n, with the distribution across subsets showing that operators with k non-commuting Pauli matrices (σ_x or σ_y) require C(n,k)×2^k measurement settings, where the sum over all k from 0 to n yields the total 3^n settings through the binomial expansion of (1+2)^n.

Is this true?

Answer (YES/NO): YES